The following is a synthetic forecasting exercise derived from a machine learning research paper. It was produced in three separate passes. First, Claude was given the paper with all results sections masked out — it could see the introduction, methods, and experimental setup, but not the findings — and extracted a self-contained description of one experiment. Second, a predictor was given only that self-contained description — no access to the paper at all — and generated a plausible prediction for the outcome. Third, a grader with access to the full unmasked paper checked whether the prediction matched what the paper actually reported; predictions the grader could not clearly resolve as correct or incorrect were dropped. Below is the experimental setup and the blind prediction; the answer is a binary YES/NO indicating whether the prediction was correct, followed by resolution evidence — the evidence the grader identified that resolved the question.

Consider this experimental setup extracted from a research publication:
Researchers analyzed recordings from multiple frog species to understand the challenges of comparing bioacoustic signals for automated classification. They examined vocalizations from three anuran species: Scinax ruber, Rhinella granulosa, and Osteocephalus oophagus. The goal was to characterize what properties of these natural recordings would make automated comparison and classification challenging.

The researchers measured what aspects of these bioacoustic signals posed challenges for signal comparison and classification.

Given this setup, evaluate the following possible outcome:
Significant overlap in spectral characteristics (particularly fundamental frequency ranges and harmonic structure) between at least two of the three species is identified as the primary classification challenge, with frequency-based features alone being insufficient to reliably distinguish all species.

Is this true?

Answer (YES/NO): NO